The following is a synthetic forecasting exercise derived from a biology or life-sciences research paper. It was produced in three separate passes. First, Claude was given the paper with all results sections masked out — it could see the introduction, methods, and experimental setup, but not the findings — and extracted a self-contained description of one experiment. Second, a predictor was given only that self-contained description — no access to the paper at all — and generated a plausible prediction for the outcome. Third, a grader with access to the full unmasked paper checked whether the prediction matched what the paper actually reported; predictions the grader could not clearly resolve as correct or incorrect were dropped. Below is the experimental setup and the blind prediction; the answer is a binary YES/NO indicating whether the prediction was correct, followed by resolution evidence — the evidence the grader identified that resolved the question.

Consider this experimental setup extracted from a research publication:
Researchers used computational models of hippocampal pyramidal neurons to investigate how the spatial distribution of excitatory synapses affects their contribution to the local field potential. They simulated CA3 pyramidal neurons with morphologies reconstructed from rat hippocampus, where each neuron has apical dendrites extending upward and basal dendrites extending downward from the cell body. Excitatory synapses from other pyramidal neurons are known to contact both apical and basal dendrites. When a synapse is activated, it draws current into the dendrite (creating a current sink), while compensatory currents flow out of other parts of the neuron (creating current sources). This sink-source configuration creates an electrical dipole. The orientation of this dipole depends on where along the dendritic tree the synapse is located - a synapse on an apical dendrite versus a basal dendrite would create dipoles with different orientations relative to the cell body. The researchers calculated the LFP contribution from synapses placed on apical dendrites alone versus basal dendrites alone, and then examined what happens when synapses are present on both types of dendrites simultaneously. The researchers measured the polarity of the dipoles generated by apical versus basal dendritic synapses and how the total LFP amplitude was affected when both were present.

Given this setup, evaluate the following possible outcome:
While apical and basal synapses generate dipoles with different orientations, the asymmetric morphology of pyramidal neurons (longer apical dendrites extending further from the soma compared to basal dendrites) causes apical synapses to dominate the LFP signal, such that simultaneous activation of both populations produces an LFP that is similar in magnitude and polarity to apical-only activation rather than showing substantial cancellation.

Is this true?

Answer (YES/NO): NO